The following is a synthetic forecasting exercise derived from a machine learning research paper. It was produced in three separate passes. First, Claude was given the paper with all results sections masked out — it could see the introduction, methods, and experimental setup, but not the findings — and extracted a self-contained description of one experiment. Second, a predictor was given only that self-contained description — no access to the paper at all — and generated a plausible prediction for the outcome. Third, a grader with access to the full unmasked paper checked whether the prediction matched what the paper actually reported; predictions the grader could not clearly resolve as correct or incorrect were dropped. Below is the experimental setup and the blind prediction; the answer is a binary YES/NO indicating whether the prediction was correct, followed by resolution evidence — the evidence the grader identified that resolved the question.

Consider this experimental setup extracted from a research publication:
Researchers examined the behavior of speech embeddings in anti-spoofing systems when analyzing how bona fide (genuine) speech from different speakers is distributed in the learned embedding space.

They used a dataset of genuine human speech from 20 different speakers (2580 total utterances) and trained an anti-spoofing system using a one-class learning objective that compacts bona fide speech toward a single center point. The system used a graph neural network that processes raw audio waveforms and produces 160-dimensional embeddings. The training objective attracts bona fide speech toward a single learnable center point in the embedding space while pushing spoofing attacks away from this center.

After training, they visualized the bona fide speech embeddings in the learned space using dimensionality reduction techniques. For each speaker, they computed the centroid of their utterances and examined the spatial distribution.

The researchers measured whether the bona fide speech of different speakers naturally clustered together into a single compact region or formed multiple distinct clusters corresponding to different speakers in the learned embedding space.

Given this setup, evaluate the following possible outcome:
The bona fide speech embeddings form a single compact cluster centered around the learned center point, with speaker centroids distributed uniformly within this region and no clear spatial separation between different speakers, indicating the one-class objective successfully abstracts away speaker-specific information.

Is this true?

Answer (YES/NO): NO